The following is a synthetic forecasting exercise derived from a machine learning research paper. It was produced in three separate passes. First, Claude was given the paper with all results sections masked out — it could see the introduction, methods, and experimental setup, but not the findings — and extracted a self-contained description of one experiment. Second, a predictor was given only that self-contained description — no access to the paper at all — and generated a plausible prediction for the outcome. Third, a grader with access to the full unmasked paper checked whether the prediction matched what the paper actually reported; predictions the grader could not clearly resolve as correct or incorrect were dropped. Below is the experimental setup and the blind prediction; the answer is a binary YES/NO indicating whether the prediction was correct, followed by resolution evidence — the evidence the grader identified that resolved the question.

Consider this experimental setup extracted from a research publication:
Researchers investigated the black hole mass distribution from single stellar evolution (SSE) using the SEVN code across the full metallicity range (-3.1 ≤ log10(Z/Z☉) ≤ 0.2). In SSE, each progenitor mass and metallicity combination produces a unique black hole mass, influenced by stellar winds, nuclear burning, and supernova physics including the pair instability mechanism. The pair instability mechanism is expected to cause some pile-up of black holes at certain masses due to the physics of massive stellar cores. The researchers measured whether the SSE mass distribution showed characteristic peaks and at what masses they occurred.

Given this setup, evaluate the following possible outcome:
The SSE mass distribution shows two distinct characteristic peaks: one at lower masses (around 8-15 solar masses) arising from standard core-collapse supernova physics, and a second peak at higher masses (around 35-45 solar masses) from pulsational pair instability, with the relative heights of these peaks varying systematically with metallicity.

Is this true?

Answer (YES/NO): NO